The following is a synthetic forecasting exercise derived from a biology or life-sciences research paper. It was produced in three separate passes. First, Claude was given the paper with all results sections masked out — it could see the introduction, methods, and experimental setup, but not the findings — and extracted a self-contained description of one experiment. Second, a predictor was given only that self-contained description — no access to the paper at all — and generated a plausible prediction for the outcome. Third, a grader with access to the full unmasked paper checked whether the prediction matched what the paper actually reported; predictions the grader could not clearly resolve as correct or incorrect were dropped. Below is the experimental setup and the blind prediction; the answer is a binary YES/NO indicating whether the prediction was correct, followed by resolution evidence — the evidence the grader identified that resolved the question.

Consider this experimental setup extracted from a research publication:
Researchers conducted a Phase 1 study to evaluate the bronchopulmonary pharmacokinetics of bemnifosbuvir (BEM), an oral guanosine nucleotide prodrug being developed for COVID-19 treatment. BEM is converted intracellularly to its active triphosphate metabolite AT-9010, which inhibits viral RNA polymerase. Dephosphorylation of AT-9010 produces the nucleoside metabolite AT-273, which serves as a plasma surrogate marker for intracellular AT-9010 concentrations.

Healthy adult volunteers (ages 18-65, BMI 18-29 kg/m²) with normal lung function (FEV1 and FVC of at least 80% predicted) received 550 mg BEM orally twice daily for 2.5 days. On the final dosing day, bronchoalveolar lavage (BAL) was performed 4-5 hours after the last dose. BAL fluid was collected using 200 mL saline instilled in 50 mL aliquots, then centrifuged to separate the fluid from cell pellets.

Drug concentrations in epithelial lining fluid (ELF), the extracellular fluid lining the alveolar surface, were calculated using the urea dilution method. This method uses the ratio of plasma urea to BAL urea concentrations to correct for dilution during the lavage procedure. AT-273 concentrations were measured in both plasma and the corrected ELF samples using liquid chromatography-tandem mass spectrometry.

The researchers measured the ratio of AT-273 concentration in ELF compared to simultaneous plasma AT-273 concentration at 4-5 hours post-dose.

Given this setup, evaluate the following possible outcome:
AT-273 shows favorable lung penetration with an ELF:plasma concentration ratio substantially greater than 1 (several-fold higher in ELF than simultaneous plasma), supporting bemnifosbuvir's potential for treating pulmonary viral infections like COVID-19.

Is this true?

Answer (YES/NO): NO